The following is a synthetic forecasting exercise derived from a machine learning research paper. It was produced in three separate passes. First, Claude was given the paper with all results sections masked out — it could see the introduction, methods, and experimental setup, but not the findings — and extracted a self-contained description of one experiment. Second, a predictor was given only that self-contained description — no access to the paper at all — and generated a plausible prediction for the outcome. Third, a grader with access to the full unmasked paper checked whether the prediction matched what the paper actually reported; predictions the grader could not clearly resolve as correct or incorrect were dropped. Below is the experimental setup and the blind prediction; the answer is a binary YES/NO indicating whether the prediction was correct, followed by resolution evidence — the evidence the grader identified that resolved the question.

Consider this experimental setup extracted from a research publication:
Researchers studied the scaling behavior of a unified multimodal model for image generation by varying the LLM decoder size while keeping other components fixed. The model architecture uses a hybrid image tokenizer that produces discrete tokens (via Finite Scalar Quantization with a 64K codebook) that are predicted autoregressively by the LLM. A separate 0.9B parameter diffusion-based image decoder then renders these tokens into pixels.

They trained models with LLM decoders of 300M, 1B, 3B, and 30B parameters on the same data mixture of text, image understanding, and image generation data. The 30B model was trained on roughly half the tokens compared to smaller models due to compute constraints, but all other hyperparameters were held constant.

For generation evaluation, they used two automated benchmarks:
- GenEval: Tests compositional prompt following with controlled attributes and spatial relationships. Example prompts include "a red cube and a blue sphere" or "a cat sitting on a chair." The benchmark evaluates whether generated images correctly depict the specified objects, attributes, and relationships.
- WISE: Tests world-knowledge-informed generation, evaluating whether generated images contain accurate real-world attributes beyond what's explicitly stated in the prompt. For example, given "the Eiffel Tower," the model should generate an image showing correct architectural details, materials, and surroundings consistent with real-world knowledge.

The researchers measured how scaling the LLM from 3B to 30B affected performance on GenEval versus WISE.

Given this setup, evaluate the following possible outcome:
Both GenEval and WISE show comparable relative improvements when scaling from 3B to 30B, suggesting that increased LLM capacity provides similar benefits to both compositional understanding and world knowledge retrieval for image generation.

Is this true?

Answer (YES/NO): NO